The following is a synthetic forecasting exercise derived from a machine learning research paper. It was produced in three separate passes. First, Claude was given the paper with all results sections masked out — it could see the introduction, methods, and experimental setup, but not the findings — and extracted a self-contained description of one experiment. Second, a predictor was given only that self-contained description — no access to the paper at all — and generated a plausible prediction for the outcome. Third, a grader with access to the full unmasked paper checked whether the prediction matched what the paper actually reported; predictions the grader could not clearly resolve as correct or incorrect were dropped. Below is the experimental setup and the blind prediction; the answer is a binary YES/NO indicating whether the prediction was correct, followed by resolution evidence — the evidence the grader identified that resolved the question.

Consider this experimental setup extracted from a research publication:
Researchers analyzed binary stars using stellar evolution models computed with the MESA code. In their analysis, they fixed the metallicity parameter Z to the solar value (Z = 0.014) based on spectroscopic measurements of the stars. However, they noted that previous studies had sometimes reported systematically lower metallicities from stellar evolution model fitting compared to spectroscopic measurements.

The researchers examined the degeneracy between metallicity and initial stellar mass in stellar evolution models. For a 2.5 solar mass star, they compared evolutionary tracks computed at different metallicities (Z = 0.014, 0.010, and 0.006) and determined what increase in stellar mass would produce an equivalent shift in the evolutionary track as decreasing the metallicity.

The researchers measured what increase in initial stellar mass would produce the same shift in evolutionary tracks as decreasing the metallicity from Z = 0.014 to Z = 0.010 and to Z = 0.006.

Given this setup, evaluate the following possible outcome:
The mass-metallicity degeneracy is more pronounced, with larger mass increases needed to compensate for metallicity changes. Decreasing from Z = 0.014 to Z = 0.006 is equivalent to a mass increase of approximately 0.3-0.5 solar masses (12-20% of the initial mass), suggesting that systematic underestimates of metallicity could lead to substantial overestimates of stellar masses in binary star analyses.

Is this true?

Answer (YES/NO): YES